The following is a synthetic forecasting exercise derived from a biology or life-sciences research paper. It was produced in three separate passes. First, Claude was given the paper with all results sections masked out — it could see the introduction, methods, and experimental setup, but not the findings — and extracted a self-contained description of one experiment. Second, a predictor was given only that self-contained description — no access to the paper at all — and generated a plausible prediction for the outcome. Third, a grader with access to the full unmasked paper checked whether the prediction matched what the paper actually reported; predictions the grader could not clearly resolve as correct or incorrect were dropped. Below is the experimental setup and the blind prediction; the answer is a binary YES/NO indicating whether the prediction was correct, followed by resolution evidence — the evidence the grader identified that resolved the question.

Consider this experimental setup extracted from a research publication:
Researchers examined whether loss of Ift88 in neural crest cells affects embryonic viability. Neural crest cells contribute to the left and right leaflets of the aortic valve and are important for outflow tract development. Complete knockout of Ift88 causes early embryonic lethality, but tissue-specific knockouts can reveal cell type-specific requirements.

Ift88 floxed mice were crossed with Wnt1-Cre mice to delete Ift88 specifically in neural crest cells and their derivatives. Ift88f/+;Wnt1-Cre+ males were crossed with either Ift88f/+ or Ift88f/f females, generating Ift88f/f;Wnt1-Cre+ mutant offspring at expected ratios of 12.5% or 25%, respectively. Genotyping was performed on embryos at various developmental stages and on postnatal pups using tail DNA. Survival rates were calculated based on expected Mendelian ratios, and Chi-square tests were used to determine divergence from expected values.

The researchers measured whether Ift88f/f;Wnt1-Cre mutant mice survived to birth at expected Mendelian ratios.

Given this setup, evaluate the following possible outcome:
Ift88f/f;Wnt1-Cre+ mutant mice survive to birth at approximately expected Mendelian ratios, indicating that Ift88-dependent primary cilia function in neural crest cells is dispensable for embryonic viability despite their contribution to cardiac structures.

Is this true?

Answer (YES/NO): YES